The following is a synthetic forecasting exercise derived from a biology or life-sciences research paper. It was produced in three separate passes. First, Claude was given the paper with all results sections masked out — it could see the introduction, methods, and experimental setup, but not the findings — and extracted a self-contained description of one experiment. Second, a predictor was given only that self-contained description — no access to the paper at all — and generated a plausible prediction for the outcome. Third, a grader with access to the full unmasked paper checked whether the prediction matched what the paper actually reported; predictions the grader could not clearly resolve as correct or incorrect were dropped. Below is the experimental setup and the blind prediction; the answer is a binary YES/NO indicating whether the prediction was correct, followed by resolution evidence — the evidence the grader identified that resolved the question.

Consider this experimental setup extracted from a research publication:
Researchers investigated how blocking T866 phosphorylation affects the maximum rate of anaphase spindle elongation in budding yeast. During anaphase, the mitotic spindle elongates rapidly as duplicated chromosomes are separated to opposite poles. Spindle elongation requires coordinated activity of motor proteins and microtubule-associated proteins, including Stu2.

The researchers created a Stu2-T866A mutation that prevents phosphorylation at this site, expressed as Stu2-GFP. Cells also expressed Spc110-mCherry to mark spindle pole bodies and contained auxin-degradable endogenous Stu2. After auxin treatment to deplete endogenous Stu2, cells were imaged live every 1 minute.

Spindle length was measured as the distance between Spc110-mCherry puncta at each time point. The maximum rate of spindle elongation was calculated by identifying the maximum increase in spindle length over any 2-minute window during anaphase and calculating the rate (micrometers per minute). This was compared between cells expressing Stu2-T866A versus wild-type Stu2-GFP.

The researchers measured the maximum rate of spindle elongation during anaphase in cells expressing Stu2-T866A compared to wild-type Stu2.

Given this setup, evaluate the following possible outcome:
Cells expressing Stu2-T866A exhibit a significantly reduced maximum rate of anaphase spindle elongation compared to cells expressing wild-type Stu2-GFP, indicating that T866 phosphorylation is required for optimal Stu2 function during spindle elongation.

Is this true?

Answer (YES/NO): YES